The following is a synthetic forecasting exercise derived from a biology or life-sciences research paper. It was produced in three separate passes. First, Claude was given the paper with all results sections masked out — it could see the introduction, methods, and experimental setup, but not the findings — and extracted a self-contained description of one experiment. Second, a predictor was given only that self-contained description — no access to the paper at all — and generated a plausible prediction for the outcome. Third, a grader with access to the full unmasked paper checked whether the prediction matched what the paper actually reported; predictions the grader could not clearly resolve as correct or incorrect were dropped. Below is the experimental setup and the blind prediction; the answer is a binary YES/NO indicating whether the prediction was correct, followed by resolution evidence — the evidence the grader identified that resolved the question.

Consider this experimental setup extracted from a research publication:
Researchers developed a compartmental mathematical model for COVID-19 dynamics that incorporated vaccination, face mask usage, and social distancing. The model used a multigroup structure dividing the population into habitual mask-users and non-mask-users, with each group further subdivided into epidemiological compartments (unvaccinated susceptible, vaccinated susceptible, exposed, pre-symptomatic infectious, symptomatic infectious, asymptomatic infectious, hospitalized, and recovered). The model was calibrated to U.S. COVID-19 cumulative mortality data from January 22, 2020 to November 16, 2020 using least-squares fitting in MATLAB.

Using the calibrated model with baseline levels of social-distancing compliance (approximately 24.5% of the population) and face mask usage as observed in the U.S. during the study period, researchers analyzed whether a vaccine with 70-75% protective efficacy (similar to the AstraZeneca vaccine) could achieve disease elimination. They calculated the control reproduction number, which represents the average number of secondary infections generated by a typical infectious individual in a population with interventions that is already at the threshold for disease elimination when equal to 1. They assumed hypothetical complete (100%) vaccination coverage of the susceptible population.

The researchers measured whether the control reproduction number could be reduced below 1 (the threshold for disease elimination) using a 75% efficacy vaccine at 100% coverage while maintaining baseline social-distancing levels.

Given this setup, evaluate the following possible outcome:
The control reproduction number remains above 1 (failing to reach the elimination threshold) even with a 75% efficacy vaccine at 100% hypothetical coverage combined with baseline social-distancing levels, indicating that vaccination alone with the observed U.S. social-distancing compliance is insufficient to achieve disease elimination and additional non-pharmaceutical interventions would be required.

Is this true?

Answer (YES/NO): YES